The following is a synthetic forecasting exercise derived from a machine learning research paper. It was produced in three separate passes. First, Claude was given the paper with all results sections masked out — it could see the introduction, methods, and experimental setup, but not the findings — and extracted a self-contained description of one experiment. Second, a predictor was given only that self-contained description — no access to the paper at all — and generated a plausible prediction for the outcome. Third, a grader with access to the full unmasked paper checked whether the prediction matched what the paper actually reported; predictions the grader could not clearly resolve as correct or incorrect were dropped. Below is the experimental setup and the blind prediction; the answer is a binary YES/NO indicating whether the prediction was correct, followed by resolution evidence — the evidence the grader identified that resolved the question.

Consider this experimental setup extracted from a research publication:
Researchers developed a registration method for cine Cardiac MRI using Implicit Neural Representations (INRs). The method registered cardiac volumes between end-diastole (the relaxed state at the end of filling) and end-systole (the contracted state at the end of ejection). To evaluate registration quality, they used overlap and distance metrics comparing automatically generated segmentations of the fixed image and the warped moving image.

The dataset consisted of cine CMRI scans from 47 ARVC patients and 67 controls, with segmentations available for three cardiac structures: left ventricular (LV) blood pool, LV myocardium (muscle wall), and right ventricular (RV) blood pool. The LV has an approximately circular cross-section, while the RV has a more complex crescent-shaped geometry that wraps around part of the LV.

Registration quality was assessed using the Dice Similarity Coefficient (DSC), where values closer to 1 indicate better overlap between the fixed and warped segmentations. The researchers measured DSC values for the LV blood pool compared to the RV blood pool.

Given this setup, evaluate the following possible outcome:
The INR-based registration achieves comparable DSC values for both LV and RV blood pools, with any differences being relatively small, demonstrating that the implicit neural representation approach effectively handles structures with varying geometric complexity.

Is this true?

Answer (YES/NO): NO